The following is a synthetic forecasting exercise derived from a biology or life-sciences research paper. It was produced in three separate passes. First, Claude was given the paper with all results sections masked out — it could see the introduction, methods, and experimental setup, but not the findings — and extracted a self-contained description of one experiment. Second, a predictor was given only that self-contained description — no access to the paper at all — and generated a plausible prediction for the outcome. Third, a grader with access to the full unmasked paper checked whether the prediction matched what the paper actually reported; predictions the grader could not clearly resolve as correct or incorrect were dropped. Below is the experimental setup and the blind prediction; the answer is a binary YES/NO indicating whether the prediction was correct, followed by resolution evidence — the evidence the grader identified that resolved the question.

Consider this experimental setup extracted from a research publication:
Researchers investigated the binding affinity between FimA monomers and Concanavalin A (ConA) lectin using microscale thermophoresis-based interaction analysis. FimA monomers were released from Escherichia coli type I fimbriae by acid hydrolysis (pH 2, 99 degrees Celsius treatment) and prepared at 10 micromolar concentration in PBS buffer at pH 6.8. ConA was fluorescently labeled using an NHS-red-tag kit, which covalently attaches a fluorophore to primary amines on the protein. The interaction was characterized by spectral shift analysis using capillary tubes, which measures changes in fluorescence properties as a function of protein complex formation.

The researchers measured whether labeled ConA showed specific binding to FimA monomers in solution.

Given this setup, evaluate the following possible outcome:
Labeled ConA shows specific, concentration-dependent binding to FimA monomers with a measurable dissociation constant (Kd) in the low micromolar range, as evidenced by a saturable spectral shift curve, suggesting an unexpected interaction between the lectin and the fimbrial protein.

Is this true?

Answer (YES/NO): NO